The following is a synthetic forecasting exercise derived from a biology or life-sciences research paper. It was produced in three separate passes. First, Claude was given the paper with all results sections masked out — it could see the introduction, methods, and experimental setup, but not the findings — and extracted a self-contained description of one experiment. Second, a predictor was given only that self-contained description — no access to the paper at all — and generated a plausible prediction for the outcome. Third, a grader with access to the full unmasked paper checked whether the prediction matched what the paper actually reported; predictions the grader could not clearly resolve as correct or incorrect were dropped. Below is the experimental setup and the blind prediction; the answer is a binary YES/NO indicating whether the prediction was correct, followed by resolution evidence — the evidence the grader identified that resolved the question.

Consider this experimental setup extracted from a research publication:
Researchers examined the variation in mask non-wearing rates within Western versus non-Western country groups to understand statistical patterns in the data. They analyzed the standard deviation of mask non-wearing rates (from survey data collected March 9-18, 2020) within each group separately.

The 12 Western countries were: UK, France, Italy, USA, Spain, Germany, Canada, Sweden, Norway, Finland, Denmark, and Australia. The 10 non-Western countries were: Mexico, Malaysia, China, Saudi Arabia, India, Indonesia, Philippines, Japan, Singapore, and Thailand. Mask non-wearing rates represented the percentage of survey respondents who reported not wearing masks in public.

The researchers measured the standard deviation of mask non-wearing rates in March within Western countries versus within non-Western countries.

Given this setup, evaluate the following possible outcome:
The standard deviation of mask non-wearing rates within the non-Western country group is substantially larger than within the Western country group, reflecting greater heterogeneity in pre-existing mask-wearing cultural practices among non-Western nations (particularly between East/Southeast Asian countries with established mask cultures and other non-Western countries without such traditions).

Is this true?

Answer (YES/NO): YES